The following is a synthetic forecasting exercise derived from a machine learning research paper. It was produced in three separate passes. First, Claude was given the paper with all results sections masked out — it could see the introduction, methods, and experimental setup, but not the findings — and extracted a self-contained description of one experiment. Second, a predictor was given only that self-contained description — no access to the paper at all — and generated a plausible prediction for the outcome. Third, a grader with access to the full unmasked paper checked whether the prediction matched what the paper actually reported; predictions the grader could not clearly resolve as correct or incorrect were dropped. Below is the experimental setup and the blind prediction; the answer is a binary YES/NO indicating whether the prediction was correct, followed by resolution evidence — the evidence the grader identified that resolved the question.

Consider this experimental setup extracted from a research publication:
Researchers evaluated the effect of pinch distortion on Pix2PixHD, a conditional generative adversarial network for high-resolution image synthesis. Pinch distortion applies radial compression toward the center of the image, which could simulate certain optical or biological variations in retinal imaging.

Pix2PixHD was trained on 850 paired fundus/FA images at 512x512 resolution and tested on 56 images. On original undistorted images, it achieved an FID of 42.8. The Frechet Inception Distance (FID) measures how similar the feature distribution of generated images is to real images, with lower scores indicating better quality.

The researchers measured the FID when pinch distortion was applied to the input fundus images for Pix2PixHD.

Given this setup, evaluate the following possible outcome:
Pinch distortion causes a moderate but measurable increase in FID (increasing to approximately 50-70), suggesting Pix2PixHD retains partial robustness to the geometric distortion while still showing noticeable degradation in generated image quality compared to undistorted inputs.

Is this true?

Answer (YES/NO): NO